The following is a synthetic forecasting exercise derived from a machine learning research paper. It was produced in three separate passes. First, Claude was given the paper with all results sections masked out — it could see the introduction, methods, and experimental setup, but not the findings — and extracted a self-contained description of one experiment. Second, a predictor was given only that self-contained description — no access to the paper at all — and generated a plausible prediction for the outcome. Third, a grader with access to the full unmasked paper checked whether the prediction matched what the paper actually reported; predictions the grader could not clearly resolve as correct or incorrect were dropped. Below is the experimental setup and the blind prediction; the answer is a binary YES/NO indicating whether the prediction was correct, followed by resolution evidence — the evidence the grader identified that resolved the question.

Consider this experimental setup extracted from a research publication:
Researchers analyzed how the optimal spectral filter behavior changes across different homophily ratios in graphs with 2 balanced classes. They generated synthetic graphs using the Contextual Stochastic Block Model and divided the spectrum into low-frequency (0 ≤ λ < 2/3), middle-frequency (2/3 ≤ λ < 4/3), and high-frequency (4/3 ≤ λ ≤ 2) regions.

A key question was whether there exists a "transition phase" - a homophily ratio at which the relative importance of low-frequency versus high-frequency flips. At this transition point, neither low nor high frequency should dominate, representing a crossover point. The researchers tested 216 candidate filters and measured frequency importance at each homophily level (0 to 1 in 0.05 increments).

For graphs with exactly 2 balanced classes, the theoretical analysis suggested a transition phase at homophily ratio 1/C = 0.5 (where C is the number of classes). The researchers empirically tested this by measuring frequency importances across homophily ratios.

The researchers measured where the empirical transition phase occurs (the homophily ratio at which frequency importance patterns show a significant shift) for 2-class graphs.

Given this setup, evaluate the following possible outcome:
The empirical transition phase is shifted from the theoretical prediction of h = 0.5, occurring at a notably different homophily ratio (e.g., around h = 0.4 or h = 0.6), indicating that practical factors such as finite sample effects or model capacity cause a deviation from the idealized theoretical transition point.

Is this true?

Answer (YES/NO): NO